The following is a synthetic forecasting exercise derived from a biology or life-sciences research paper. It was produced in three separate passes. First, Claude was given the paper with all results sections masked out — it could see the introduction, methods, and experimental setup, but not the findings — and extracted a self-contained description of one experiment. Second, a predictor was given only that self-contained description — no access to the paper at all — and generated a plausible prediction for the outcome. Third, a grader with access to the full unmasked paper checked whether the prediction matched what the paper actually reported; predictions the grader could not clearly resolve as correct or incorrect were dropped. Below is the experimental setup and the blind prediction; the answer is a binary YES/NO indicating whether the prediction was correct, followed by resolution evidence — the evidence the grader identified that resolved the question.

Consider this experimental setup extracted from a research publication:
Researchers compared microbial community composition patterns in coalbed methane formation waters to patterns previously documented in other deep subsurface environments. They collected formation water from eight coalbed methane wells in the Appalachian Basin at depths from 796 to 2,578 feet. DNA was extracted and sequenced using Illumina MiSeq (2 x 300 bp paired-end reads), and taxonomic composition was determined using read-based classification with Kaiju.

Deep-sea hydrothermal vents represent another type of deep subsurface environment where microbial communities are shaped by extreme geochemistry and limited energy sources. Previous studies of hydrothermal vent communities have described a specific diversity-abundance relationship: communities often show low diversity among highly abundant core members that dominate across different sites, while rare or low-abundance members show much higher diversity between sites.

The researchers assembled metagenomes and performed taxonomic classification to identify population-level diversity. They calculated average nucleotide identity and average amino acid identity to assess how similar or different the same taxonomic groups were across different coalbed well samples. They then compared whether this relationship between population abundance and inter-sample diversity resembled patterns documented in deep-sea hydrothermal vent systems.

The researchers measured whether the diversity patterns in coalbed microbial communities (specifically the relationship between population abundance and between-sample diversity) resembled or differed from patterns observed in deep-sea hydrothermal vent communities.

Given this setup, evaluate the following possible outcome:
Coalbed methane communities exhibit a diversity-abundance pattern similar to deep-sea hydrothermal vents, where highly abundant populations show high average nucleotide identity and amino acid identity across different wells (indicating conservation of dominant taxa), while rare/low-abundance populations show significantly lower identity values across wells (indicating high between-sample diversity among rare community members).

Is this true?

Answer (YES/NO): YES